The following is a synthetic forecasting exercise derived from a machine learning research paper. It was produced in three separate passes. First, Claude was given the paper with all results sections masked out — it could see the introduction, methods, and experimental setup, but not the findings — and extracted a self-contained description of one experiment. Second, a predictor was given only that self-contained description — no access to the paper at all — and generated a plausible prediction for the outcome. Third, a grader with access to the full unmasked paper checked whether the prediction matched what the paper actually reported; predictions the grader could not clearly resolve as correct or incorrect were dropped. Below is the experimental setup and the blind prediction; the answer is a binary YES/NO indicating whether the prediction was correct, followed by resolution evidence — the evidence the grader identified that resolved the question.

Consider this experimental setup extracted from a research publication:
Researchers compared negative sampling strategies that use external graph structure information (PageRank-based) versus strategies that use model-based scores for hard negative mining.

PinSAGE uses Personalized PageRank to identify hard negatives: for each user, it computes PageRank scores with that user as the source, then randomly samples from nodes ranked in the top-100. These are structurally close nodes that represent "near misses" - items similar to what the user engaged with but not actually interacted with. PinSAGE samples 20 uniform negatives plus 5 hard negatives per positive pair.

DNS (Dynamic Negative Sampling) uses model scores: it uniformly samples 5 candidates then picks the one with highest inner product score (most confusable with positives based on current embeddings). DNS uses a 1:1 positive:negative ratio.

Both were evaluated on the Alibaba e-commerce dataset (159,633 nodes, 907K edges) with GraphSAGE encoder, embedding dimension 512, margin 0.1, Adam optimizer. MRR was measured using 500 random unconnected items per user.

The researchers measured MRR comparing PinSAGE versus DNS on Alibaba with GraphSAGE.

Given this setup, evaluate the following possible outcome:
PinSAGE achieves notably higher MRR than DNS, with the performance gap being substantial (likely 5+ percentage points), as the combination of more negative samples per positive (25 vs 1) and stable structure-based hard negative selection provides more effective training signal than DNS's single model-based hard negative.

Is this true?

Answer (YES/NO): NO